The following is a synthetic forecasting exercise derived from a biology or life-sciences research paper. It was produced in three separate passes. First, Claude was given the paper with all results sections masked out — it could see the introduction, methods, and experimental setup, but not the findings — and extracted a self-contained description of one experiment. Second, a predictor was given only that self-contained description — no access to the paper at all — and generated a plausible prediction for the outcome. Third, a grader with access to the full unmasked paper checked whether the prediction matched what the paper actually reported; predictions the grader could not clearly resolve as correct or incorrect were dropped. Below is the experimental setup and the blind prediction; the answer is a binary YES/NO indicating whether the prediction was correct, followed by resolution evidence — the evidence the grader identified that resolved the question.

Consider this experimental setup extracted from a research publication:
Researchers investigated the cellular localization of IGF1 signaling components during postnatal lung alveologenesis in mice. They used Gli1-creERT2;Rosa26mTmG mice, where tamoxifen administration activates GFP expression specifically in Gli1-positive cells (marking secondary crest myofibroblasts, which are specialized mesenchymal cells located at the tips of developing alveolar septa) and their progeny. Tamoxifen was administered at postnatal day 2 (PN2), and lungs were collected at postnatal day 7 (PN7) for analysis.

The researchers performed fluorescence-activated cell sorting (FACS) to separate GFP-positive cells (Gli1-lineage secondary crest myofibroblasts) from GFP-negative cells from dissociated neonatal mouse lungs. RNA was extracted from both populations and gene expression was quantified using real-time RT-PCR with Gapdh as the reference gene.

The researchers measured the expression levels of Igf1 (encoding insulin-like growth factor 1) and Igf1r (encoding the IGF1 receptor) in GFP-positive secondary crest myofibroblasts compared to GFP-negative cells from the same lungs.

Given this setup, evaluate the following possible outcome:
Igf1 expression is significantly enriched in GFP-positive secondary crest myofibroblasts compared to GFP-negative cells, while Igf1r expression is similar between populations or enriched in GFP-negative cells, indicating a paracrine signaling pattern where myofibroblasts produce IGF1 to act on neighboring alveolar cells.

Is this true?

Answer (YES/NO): NO